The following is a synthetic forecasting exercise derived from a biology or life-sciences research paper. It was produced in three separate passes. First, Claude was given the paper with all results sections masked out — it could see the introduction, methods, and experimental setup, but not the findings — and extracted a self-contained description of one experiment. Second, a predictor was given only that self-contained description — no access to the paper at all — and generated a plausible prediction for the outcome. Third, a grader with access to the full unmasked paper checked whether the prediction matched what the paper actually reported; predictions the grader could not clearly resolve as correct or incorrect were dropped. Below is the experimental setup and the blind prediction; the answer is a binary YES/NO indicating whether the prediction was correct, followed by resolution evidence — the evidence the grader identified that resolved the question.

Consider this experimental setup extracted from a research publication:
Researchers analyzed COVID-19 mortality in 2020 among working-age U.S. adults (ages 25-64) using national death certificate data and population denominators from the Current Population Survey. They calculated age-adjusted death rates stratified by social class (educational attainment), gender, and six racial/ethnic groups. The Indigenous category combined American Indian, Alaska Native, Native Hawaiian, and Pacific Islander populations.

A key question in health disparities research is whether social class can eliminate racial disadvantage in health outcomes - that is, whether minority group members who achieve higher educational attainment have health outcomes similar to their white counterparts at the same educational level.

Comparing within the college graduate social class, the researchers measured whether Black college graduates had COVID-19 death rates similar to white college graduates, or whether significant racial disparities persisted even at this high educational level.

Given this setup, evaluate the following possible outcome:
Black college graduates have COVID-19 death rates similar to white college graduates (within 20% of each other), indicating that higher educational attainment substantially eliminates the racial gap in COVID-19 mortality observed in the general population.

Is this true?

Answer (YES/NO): NO